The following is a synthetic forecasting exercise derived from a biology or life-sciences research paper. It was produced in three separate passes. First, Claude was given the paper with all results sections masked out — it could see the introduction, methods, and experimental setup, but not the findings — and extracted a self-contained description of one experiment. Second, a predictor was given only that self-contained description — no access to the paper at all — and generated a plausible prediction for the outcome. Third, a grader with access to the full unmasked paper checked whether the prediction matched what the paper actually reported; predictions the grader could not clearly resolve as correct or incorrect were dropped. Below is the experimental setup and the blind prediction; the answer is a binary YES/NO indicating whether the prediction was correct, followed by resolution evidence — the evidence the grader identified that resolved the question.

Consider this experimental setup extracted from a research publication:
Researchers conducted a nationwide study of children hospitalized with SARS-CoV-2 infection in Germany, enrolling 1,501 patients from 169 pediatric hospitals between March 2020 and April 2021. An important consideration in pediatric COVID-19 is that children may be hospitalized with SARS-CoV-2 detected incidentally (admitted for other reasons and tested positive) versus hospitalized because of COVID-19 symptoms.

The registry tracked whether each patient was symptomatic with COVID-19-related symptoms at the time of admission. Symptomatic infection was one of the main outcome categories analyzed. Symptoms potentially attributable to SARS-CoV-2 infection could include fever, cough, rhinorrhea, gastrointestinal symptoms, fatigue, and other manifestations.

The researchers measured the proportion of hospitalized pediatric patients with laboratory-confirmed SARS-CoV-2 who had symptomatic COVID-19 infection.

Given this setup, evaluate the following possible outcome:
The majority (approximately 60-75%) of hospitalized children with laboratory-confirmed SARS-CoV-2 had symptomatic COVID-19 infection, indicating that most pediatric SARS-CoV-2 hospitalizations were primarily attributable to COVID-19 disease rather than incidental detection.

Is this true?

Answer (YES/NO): NO